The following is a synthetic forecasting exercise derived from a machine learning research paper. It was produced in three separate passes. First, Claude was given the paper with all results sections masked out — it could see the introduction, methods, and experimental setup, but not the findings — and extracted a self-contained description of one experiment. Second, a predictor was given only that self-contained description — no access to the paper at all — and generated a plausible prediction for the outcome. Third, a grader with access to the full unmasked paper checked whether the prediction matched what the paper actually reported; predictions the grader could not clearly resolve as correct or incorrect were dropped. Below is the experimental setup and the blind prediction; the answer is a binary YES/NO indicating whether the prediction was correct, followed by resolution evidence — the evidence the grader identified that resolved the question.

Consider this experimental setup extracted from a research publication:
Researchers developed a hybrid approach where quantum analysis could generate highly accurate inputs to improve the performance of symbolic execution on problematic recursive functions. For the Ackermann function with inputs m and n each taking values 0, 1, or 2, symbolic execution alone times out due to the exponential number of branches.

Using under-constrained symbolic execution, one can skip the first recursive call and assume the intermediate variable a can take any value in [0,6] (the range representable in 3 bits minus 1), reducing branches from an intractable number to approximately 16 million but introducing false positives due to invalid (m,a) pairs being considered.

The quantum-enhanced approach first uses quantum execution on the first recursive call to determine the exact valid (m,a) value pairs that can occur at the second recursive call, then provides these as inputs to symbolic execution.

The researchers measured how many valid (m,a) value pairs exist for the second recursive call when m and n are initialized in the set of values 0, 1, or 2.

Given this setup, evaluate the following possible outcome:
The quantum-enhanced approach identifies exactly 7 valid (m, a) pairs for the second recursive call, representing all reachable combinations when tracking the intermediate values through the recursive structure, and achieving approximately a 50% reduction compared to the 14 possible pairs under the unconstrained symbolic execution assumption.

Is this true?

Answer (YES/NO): NO